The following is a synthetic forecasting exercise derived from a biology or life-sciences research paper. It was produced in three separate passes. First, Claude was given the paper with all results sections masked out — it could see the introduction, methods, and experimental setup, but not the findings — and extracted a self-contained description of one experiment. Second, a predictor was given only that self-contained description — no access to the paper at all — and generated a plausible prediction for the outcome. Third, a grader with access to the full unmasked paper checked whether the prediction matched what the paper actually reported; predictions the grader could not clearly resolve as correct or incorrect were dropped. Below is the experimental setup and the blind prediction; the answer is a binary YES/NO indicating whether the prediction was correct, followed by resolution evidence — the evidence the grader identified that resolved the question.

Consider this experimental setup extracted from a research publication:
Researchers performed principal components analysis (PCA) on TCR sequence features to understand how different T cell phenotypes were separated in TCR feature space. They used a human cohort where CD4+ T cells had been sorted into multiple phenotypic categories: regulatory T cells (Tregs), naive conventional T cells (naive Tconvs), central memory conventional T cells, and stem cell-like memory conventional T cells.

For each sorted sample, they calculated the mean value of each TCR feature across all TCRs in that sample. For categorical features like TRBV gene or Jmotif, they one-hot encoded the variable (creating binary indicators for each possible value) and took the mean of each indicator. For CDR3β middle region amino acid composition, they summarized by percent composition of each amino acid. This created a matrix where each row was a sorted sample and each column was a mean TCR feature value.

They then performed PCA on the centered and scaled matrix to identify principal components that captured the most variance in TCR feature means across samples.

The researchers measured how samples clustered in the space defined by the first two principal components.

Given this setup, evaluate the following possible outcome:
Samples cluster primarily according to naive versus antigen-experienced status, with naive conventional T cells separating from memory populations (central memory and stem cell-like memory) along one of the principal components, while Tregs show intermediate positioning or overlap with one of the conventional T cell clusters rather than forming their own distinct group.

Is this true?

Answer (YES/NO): NO